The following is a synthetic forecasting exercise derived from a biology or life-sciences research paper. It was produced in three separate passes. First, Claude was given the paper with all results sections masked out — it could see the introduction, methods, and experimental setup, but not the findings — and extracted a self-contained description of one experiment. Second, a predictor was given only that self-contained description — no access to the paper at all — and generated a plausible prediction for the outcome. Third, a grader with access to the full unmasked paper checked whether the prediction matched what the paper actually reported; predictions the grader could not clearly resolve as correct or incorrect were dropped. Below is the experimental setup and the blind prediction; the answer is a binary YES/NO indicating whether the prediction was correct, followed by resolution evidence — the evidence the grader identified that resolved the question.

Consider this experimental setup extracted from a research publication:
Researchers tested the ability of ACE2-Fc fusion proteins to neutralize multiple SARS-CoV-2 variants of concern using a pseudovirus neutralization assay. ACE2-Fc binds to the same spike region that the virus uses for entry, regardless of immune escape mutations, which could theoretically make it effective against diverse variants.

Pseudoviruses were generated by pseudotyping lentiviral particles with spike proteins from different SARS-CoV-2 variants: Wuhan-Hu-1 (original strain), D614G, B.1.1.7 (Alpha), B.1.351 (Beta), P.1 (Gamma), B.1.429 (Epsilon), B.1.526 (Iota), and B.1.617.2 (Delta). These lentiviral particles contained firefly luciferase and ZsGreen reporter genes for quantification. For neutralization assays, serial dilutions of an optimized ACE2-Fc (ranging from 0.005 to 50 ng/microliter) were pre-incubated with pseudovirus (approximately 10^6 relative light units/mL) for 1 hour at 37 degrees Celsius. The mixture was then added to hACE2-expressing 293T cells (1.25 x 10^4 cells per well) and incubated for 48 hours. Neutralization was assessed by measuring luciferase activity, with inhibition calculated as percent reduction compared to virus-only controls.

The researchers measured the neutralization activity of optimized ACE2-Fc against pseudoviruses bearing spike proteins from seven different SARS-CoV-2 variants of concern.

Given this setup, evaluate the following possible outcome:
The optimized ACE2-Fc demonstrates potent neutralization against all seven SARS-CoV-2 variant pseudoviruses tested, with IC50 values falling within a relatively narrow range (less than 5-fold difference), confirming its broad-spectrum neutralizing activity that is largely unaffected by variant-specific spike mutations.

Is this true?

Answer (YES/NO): NO